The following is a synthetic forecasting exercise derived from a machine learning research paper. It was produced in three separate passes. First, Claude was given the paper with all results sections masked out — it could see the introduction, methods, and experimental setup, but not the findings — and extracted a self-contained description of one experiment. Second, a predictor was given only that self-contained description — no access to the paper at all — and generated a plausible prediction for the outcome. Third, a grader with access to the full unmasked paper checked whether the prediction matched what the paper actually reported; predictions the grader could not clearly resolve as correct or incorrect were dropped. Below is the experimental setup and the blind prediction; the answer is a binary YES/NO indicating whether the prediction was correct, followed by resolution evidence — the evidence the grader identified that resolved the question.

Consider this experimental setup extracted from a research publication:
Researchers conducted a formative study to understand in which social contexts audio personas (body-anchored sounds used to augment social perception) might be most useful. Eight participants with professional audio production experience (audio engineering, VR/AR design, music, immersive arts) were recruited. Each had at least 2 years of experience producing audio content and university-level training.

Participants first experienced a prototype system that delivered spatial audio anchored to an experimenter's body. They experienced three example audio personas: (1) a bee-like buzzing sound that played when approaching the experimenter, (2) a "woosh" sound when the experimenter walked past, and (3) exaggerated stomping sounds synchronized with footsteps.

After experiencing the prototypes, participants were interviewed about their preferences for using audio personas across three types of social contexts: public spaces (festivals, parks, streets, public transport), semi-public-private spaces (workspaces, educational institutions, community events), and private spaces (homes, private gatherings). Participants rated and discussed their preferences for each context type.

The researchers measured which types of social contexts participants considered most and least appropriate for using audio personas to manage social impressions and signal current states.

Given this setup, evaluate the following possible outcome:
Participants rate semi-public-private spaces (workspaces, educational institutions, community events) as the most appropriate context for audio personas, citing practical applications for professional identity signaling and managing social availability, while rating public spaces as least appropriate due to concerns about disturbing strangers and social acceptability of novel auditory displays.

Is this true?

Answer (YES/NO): NO